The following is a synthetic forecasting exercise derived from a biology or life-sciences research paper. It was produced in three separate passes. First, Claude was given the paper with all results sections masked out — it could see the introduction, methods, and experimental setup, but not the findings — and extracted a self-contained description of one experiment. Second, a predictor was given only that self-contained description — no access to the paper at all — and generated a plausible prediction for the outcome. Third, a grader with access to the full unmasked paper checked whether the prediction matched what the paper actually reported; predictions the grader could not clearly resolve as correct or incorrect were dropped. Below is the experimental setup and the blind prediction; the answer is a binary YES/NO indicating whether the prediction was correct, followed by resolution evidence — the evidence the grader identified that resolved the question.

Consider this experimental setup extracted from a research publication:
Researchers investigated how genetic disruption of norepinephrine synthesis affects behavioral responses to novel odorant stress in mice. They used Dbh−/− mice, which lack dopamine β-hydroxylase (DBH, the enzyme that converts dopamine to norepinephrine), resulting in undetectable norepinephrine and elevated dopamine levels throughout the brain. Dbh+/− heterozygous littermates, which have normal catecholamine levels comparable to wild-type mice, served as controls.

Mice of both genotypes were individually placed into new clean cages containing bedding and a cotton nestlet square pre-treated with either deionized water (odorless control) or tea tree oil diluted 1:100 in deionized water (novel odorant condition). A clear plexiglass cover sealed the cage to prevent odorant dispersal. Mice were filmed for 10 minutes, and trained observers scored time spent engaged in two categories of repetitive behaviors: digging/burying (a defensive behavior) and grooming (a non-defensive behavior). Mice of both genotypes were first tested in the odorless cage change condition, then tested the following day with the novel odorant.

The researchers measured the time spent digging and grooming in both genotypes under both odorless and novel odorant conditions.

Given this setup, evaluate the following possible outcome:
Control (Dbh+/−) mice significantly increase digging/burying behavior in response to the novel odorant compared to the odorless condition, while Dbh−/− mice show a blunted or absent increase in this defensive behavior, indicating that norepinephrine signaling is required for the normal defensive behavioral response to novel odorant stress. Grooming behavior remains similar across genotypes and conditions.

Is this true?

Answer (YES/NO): NO